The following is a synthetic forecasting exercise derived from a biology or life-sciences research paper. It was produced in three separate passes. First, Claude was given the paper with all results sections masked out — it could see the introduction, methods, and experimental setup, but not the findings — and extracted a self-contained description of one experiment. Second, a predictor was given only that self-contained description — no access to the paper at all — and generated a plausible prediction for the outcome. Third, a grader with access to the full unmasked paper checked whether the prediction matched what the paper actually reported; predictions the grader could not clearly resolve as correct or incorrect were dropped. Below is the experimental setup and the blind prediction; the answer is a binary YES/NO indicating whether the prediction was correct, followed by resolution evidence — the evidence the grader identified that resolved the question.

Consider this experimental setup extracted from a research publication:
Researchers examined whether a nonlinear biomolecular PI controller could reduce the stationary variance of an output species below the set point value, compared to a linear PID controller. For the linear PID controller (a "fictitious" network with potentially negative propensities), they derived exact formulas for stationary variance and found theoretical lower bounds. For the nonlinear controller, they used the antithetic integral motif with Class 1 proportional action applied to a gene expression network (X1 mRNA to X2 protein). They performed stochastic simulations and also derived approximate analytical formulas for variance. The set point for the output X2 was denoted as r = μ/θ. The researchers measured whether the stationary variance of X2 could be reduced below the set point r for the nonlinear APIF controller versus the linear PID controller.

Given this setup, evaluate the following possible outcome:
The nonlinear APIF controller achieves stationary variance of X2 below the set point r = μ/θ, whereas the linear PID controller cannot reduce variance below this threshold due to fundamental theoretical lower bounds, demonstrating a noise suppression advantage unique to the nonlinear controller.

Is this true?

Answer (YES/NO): YES